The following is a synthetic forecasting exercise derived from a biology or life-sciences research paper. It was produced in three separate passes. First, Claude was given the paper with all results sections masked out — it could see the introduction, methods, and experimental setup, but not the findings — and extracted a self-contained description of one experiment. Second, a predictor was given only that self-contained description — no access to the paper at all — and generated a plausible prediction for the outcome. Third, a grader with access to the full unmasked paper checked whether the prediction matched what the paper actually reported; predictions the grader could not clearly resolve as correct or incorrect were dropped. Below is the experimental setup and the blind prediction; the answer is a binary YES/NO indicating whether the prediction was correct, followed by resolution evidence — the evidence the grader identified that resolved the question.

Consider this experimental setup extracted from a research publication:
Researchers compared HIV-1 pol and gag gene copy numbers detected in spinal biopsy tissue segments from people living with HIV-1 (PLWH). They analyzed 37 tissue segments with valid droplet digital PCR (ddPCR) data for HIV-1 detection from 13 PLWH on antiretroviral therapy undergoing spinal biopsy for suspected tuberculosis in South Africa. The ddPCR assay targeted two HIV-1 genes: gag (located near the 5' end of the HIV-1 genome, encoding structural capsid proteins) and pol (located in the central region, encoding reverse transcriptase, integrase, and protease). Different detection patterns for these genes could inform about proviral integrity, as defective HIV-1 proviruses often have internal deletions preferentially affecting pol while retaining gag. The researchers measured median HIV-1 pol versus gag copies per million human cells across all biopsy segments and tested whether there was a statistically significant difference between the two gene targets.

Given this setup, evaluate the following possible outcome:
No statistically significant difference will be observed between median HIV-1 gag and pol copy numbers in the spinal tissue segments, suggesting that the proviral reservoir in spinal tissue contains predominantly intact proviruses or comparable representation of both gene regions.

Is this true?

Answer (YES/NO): NO